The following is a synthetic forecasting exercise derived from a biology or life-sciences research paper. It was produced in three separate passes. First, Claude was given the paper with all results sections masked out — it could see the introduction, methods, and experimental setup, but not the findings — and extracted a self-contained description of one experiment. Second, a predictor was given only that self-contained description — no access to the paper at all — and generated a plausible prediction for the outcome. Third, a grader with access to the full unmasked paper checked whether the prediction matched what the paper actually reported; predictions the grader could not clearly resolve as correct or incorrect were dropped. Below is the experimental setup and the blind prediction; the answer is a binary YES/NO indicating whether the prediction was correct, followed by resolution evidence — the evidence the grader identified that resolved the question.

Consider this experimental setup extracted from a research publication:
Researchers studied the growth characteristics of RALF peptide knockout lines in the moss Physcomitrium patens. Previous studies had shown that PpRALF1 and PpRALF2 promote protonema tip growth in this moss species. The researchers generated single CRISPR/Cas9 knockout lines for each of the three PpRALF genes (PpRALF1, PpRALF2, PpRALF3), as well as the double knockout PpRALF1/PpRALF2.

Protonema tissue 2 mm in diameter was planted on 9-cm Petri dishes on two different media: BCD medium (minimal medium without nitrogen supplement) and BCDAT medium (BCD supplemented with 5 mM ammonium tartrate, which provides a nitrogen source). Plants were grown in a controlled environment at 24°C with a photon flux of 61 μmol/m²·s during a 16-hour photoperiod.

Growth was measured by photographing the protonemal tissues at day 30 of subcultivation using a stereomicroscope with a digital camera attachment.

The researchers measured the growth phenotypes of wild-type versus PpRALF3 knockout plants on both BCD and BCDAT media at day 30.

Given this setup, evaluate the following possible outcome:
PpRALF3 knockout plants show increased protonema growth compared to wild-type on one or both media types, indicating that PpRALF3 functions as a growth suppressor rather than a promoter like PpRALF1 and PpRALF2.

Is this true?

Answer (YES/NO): YES